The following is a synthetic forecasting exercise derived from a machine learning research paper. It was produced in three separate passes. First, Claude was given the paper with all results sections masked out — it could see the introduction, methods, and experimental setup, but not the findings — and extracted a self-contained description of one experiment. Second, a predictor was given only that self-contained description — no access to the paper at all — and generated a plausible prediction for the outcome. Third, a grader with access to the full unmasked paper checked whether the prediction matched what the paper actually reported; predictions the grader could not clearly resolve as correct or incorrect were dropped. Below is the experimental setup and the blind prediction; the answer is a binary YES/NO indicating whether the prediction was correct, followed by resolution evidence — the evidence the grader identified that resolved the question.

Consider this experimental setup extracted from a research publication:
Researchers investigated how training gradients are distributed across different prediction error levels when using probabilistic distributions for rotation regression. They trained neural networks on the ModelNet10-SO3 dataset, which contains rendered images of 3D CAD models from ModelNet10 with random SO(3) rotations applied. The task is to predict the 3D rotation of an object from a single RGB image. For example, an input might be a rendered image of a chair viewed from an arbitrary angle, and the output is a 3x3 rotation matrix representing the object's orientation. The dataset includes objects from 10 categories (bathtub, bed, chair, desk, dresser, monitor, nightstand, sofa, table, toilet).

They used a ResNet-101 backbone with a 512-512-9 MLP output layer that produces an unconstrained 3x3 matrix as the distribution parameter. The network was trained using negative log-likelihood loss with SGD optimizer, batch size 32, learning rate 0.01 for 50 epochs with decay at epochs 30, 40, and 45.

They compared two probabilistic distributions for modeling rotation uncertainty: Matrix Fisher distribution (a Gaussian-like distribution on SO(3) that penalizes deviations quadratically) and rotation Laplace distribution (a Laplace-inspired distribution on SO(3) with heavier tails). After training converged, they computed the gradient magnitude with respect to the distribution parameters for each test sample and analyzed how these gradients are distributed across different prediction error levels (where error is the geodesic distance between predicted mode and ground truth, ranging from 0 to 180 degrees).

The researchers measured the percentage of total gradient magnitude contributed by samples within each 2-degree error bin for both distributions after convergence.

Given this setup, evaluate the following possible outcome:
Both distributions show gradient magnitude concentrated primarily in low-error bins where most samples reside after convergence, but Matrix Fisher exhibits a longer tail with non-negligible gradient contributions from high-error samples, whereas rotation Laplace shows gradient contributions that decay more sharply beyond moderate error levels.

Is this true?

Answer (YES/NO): NO